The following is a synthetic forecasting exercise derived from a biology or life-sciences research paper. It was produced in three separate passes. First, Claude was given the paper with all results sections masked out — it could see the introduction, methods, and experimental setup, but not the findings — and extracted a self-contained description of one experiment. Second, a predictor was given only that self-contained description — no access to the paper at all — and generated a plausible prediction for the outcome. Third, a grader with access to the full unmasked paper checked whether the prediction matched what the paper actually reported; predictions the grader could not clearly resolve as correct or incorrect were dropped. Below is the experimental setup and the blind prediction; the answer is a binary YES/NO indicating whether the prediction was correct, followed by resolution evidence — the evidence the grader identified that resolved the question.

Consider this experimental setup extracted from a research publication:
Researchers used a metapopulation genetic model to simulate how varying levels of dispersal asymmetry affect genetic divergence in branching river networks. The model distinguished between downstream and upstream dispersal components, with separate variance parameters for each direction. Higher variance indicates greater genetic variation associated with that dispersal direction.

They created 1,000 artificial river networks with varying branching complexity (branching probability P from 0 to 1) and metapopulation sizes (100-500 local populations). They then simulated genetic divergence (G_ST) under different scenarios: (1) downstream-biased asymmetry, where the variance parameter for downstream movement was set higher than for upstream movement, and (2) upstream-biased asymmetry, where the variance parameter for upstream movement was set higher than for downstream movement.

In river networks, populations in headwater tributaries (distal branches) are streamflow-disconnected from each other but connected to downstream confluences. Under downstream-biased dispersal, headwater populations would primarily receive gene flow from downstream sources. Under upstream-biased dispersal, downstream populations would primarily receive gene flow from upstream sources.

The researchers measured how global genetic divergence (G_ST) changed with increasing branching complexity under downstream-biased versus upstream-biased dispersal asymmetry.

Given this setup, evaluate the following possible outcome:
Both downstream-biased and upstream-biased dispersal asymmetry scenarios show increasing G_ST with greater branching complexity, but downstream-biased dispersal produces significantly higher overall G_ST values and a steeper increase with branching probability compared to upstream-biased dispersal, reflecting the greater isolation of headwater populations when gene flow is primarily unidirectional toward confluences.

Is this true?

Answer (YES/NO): NO